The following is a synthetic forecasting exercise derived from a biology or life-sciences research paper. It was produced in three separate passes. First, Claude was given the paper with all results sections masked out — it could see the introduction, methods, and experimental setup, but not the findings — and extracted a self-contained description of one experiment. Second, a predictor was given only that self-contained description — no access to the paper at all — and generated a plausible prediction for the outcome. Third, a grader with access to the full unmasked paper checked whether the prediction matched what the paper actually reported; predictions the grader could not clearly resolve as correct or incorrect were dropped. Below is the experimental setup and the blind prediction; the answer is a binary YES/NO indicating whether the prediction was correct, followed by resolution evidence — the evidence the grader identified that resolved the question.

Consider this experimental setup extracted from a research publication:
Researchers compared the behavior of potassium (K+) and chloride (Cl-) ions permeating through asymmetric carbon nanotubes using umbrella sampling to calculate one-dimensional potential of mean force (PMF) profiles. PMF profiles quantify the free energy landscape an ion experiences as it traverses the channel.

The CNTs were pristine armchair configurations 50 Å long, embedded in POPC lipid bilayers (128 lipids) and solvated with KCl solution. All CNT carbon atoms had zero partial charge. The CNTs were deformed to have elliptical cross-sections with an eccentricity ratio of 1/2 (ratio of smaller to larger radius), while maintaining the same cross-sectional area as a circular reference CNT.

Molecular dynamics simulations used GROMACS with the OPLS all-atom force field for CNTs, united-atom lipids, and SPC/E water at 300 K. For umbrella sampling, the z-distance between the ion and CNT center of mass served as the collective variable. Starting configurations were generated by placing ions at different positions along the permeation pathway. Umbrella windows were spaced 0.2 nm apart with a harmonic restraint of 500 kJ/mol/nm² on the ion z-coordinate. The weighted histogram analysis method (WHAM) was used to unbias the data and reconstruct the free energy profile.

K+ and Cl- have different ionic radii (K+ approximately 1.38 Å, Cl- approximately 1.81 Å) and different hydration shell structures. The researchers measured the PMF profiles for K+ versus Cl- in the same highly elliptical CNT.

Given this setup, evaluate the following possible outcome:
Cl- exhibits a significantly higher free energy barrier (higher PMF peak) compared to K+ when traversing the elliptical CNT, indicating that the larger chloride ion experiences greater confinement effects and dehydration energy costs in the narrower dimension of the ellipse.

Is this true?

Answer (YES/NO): NO